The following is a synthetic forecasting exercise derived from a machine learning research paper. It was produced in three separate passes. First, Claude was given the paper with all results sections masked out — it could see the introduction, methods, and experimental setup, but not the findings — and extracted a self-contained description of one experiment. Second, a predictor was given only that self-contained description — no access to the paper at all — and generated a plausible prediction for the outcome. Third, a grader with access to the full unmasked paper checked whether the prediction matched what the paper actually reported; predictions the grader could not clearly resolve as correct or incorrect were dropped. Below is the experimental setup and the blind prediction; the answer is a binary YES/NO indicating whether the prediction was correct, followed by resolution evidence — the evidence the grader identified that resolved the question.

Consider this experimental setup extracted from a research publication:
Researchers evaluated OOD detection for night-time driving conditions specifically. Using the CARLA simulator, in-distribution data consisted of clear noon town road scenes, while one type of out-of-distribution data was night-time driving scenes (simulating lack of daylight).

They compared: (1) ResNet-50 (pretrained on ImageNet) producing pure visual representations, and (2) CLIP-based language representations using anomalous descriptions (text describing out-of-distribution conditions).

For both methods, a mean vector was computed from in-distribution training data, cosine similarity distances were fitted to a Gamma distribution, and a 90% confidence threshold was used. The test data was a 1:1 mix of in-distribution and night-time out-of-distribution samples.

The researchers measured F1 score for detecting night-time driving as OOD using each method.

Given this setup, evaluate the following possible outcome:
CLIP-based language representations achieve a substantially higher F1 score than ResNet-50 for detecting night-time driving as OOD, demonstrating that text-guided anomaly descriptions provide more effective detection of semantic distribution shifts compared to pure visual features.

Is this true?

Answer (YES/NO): NO